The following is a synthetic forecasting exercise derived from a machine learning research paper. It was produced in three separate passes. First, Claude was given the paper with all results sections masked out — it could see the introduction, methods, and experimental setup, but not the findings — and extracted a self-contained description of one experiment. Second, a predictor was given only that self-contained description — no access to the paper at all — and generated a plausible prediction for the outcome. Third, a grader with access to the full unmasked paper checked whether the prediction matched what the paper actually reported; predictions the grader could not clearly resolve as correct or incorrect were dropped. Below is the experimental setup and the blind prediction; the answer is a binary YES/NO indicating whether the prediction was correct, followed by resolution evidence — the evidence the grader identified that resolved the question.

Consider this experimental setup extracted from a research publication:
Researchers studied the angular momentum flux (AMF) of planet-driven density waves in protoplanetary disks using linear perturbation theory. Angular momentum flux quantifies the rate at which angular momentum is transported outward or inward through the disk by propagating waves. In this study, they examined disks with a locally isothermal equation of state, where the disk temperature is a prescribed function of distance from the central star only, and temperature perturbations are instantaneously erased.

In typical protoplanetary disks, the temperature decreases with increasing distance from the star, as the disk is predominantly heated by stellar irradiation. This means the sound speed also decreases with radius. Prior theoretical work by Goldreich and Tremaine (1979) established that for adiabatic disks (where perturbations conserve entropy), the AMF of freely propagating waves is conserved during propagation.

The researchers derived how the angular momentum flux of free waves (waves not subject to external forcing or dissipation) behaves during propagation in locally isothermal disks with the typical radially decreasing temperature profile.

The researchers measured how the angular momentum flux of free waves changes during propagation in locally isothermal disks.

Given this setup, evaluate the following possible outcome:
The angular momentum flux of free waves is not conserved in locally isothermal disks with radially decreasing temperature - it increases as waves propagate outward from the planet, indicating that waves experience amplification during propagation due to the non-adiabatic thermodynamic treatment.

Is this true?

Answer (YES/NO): NO